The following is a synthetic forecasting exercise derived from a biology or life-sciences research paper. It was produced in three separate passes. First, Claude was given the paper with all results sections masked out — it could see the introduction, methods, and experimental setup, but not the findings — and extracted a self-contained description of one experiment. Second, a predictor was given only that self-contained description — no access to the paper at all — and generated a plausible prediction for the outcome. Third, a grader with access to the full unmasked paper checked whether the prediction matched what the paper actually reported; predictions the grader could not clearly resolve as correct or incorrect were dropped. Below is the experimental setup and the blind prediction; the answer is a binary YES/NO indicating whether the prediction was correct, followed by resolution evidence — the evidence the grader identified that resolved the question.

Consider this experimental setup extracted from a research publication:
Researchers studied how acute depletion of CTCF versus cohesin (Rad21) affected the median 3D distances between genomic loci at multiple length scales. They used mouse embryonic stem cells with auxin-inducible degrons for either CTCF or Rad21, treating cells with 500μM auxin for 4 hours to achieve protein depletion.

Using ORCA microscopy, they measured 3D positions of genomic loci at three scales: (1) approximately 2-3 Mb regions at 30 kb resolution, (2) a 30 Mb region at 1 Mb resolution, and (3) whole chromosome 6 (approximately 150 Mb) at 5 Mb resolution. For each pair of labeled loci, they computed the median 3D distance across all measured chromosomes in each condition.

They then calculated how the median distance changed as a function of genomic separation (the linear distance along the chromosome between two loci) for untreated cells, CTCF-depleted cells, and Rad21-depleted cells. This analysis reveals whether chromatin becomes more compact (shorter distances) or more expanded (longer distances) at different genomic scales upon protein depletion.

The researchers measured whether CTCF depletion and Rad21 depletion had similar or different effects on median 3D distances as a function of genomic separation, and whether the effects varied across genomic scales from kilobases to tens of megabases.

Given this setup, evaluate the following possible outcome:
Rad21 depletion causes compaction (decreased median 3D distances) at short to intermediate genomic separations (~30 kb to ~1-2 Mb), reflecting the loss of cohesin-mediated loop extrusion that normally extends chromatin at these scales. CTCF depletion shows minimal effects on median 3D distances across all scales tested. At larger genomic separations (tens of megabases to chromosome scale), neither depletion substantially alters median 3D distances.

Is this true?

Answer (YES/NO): NO